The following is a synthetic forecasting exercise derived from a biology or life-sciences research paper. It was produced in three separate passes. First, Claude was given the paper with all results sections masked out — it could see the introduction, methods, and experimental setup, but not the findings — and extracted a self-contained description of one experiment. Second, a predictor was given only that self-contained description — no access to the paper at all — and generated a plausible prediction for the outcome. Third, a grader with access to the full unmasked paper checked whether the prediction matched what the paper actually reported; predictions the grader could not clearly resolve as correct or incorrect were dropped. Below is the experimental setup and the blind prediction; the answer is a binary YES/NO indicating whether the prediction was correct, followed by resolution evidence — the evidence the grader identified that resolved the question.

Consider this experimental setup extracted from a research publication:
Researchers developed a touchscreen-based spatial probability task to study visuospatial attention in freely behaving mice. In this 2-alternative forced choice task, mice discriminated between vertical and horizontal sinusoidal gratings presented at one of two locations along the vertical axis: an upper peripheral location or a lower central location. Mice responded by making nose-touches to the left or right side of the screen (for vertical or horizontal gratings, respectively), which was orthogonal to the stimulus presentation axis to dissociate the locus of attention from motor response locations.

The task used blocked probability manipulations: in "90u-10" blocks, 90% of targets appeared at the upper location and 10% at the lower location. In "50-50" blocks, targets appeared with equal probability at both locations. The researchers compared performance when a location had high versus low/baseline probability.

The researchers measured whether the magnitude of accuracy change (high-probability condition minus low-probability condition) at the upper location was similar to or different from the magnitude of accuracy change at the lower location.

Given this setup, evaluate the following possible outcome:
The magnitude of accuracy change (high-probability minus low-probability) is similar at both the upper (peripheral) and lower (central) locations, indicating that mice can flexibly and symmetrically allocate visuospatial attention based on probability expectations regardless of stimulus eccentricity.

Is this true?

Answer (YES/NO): NO